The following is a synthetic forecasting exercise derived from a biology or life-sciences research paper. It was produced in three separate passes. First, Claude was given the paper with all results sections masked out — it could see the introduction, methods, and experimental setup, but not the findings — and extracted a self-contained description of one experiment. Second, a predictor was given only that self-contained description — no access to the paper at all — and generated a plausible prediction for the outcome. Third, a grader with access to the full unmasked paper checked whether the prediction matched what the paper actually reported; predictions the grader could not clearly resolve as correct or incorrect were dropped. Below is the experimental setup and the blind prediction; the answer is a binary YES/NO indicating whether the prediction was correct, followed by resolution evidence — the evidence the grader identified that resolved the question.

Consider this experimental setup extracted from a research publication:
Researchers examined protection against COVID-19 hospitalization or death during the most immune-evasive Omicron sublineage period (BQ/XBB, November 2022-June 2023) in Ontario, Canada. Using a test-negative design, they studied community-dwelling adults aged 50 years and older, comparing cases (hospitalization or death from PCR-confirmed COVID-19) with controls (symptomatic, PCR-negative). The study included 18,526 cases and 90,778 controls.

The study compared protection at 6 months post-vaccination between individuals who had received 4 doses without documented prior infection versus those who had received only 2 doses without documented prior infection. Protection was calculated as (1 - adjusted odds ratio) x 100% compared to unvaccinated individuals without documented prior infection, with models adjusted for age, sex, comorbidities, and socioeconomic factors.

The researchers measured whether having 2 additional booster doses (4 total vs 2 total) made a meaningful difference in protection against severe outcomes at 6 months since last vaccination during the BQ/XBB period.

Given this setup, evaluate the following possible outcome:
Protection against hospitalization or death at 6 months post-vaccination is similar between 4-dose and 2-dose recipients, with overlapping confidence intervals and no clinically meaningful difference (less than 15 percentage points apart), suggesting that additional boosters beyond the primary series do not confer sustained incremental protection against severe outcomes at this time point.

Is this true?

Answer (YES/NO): NO